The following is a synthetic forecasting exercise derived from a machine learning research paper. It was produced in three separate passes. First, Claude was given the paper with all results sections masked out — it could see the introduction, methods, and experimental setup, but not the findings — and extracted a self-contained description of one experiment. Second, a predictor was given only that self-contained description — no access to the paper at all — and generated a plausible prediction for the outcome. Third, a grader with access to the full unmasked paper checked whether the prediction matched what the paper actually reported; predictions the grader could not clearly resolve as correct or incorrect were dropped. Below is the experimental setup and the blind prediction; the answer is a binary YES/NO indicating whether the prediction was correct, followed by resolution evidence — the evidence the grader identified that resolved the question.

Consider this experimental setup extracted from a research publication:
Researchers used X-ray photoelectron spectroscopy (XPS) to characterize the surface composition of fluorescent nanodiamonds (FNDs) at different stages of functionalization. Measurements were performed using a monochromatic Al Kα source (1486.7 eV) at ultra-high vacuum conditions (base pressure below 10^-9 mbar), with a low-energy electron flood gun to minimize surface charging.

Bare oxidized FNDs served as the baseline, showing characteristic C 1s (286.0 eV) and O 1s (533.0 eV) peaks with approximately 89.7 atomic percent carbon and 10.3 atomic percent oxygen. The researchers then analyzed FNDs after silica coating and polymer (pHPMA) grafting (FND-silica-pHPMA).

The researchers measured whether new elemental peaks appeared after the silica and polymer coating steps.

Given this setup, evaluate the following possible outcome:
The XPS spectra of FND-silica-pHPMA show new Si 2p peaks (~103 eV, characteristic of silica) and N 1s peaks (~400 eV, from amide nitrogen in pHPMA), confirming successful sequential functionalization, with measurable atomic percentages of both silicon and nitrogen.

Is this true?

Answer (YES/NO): YES